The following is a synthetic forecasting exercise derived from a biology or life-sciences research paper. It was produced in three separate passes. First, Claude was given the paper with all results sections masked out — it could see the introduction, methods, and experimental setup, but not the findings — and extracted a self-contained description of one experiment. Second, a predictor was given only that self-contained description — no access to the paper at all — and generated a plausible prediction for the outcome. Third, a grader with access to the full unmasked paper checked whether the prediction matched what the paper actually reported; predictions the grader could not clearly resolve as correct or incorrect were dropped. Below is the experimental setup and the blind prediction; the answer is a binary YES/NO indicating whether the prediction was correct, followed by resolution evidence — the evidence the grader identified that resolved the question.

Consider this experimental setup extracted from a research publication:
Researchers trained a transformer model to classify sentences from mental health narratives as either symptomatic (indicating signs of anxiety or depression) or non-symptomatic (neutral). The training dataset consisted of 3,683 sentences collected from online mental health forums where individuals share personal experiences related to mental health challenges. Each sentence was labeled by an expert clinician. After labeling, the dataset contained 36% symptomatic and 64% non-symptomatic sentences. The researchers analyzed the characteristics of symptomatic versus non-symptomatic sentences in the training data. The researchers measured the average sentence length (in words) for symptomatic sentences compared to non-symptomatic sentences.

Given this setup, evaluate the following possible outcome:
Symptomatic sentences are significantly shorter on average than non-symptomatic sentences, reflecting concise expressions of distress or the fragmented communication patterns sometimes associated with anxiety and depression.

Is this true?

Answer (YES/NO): NO